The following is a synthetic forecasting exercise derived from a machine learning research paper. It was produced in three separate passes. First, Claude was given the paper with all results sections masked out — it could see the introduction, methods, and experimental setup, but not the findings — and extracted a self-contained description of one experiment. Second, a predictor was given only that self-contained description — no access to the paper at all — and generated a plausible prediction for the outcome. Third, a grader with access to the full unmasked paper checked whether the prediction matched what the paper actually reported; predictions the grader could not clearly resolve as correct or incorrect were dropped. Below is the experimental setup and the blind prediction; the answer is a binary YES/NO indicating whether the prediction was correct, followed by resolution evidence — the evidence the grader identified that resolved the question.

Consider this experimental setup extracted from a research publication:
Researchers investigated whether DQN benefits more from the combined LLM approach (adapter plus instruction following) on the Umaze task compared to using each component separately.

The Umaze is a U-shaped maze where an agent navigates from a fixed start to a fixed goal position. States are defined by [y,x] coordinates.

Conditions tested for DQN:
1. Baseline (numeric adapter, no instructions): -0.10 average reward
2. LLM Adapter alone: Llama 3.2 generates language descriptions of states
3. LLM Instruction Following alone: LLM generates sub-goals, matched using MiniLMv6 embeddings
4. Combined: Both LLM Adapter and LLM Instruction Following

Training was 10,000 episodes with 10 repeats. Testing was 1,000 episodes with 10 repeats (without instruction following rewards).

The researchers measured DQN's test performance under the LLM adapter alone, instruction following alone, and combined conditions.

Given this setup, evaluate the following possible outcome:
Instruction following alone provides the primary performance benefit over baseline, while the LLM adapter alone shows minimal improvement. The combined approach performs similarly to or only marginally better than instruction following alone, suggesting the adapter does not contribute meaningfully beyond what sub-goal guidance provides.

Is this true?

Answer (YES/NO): NO